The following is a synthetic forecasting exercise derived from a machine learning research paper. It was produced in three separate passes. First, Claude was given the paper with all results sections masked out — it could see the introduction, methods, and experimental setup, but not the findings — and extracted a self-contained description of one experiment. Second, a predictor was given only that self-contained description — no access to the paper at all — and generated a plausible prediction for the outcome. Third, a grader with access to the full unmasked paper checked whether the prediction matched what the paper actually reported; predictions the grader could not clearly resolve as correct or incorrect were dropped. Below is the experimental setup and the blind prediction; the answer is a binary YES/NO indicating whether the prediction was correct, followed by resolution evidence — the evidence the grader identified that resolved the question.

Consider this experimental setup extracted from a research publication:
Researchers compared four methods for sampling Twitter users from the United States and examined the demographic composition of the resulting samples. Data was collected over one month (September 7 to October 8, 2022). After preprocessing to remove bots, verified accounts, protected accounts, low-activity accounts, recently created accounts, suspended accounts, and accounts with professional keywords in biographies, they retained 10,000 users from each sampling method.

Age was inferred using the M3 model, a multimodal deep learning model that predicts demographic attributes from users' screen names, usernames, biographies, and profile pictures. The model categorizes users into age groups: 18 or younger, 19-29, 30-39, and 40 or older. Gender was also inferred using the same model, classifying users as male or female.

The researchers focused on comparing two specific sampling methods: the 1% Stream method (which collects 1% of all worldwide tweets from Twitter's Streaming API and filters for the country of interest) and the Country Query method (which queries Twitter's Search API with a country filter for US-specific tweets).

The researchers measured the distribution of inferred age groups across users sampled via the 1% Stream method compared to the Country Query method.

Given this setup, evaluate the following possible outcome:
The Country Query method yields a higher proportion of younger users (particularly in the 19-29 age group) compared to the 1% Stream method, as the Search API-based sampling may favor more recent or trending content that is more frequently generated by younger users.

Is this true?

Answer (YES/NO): YES